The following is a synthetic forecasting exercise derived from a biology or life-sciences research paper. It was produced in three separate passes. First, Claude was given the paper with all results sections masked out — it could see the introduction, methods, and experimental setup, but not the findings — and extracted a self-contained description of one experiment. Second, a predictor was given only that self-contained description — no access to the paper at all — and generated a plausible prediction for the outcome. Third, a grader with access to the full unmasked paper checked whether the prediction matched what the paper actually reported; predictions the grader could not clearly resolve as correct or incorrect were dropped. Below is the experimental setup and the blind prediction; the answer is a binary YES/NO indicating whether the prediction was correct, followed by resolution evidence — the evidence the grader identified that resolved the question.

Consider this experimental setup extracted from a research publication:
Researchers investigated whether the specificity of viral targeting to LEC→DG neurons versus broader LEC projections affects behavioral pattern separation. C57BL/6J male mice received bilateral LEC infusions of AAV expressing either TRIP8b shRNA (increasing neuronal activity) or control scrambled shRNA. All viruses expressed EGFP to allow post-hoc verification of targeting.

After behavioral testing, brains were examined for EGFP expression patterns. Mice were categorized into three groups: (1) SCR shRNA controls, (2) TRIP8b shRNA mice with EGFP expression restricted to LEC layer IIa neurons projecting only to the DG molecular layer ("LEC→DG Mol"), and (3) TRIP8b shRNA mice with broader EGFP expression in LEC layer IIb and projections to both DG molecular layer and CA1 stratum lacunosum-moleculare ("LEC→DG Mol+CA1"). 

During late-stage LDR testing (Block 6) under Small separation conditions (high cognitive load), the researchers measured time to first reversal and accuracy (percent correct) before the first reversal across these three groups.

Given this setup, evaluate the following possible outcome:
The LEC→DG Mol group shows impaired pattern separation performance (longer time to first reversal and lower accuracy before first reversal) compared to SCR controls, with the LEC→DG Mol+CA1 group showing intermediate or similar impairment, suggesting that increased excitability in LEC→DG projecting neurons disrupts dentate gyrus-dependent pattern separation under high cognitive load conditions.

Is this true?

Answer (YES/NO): NO